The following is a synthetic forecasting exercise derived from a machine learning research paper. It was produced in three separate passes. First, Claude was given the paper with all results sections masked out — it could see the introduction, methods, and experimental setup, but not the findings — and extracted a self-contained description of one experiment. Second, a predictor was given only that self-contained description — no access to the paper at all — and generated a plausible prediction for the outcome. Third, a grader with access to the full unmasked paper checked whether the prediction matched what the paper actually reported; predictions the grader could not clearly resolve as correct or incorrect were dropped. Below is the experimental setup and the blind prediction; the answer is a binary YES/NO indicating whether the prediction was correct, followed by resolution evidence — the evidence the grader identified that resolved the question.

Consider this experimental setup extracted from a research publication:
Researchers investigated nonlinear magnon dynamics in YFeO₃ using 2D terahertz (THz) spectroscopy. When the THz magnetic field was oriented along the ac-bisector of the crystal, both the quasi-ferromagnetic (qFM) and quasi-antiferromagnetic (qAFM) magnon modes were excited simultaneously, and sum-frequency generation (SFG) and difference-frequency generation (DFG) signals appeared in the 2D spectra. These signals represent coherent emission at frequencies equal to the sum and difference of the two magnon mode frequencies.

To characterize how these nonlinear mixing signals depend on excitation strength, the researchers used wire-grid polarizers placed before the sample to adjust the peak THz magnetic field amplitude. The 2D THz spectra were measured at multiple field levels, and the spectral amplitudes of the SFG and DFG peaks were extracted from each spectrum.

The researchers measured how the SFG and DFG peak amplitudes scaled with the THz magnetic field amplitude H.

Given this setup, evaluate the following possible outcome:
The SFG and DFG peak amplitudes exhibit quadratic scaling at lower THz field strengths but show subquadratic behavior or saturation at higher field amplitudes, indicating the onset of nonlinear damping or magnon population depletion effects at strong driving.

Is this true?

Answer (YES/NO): NO